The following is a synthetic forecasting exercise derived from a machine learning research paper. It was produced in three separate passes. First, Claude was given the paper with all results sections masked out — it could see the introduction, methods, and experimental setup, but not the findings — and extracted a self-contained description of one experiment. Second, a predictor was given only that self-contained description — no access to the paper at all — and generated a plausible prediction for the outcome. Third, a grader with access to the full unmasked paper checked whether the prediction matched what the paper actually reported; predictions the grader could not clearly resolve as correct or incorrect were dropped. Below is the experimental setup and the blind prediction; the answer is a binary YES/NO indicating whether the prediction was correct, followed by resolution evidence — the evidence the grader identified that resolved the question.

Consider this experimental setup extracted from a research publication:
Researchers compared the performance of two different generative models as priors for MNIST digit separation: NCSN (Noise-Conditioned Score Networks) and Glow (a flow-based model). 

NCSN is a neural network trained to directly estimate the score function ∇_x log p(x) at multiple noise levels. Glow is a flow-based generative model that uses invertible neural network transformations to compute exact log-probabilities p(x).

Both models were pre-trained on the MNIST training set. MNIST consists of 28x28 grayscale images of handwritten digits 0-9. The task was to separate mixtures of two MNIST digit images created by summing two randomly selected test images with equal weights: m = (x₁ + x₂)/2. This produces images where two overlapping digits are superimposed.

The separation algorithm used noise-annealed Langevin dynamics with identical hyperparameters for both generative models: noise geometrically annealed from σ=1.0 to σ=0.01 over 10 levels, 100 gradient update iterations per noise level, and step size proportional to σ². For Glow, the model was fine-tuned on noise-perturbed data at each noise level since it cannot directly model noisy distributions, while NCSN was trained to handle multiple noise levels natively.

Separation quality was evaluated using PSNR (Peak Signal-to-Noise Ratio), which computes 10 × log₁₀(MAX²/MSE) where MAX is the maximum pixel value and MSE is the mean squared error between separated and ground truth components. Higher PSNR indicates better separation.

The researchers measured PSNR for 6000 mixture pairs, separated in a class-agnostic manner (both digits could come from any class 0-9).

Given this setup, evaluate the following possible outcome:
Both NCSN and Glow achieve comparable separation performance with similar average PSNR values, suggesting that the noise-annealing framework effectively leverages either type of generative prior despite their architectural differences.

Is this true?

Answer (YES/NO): NO